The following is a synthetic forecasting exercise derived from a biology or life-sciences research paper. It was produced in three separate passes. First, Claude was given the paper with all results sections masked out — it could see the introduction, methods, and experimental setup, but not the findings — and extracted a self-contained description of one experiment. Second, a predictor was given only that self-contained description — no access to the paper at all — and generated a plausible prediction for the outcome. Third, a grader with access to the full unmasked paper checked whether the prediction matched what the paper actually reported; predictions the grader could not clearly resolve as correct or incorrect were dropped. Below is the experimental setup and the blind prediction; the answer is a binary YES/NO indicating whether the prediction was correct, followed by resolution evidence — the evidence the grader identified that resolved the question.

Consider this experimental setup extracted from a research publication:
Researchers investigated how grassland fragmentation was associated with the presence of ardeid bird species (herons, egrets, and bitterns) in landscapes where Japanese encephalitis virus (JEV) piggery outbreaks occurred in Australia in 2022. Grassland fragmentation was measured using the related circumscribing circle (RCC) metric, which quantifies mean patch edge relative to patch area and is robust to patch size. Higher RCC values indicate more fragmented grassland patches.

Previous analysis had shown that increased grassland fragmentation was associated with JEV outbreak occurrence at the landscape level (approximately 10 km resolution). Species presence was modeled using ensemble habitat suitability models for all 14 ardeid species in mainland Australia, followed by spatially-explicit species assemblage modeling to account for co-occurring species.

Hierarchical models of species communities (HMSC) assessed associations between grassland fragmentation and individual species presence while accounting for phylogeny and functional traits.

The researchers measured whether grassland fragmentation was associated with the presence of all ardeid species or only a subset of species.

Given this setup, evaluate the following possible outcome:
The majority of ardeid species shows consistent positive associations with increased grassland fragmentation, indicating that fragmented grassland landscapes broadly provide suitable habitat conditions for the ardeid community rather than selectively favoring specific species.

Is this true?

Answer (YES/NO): NO